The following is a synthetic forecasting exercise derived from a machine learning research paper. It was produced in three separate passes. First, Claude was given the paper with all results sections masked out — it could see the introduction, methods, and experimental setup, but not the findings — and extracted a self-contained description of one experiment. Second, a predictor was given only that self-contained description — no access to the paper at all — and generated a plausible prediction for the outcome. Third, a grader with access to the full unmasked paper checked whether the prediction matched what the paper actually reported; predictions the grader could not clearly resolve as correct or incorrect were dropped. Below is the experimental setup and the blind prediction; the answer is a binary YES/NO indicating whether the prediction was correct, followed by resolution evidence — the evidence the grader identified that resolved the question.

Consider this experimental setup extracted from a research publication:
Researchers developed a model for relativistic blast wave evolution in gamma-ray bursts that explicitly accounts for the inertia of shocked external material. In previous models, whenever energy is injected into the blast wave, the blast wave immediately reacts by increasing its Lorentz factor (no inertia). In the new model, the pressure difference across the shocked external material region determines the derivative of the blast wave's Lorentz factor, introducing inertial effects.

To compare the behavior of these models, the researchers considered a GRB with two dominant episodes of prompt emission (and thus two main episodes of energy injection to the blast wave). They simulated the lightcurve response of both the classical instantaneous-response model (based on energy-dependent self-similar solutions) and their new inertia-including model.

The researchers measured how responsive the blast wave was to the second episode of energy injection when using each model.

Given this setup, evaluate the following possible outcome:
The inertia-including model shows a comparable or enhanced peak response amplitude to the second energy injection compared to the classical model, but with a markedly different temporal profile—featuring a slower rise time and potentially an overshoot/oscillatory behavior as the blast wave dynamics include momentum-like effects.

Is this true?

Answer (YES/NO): NO